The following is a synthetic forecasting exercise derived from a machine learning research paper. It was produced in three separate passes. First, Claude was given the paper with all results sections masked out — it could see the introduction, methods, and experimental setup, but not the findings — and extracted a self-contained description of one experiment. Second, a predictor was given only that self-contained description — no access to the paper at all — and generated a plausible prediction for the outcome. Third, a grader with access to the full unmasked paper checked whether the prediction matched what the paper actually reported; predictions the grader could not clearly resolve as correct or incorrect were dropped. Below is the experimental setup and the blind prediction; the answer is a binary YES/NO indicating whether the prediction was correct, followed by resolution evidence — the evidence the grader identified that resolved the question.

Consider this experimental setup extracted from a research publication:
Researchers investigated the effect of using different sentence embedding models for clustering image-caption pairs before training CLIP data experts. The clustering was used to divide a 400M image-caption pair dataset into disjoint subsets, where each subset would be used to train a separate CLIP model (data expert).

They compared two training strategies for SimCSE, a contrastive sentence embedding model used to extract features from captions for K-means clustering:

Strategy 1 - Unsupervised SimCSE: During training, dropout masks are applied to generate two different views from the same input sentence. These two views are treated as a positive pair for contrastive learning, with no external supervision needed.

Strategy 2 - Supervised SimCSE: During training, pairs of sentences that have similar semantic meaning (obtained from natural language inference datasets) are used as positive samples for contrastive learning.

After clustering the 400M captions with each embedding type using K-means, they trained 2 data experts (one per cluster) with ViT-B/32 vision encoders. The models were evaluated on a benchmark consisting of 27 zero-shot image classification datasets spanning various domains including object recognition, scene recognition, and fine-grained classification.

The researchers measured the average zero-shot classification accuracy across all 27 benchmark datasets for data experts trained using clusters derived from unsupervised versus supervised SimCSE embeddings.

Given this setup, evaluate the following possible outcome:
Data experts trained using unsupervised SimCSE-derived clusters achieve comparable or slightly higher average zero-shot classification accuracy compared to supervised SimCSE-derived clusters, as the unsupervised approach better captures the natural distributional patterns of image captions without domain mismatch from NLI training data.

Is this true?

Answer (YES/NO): YES